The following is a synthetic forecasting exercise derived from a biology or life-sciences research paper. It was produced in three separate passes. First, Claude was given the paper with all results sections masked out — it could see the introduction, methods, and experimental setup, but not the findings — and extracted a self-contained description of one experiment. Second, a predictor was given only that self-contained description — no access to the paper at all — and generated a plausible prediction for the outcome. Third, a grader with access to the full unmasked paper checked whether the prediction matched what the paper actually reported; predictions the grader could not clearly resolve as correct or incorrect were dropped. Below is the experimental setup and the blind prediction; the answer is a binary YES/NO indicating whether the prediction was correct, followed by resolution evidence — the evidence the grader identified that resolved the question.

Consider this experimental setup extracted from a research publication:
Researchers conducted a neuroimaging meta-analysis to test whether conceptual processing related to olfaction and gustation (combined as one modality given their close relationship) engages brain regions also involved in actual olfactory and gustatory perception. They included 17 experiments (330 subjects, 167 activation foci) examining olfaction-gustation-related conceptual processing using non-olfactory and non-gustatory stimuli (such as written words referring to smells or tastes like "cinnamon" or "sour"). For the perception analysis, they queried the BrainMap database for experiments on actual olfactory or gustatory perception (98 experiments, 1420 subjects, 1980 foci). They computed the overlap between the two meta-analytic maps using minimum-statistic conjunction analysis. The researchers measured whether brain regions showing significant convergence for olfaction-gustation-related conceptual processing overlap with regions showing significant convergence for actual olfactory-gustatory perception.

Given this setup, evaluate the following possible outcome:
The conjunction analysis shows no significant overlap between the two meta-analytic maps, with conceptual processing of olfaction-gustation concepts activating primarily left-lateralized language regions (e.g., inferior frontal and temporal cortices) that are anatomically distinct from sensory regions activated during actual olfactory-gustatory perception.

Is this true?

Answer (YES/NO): NO